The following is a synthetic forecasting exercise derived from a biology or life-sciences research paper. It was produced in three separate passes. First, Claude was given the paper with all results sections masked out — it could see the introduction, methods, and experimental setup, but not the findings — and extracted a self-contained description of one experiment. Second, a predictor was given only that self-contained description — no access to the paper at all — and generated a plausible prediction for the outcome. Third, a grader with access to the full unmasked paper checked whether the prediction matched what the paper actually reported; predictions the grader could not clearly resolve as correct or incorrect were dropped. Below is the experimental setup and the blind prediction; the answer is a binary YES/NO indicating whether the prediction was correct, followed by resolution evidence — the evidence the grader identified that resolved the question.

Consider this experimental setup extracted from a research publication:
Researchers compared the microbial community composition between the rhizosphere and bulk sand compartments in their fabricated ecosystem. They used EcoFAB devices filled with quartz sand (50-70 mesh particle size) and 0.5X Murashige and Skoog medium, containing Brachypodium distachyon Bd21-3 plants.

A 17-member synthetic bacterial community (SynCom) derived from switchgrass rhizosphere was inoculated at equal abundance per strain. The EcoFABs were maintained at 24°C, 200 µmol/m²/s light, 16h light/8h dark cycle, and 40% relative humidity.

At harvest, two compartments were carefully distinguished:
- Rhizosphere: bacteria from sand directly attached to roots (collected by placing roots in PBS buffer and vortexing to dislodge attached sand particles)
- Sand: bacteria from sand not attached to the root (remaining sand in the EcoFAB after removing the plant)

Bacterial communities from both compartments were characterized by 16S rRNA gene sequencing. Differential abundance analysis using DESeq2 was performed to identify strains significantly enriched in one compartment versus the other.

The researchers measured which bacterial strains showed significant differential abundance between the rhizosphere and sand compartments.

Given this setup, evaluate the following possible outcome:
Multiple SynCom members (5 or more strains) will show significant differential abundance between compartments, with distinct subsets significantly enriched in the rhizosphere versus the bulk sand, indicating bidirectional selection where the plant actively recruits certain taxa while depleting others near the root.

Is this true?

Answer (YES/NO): YES